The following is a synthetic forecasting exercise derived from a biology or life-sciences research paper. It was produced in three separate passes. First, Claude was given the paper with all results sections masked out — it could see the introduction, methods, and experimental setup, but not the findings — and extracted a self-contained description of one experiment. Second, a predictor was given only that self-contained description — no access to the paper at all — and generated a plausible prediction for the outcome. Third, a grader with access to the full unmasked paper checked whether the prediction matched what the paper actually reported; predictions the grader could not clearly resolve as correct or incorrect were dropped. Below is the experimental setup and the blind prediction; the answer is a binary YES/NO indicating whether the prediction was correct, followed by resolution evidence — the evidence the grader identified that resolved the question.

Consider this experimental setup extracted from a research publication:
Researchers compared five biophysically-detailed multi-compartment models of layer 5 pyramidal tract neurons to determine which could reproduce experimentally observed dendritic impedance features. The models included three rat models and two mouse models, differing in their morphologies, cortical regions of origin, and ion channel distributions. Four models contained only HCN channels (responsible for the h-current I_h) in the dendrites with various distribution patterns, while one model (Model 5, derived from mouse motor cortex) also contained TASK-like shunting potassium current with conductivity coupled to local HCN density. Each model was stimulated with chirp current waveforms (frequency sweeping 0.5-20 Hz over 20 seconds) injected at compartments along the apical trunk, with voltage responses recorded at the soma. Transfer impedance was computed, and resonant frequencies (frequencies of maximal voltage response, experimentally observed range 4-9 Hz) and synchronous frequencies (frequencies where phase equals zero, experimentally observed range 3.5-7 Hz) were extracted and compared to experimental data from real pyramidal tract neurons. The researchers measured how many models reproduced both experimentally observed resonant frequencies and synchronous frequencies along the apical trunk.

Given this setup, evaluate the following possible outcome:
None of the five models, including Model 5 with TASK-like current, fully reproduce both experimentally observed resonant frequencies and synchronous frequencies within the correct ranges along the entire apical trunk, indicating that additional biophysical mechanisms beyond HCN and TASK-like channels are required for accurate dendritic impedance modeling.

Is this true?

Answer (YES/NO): NO